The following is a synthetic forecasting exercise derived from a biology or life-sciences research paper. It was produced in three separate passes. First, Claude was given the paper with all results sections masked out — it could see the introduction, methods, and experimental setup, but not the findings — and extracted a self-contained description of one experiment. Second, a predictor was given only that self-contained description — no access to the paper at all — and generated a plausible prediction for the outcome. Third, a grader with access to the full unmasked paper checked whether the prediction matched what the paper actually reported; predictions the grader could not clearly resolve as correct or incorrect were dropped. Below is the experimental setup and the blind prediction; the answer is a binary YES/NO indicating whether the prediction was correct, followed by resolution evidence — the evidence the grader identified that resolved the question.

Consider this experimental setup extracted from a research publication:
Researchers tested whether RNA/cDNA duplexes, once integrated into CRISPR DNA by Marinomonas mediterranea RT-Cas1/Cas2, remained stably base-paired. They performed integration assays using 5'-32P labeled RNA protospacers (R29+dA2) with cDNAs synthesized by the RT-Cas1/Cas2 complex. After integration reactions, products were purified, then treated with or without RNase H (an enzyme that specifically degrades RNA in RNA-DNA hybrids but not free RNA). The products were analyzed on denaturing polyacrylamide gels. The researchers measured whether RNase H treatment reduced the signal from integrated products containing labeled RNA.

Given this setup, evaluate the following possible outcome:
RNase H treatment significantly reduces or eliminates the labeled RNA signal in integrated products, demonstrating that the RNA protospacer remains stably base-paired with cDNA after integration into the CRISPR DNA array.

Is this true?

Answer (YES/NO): YES